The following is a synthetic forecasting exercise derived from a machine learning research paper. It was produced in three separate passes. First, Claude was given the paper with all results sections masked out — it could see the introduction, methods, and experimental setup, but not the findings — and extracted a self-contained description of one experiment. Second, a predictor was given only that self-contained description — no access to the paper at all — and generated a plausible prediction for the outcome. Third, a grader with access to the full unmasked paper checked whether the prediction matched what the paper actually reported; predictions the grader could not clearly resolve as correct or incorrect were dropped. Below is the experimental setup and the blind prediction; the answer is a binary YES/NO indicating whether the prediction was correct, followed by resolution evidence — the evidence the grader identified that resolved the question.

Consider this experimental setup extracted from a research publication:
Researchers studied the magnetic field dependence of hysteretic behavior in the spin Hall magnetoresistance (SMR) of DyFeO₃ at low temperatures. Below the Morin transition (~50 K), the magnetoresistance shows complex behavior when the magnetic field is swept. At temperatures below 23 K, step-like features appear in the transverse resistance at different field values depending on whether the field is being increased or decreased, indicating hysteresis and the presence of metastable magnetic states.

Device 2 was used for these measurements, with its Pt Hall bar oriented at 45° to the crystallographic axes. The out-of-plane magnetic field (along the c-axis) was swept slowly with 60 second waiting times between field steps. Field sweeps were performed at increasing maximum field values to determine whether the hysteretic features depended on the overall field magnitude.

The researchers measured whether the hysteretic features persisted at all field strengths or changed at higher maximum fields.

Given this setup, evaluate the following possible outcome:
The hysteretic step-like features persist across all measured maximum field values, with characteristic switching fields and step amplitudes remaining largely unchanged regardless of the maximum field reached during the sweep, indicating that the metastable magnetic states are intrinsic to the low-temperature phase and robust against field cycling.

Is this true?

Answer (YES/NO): NO